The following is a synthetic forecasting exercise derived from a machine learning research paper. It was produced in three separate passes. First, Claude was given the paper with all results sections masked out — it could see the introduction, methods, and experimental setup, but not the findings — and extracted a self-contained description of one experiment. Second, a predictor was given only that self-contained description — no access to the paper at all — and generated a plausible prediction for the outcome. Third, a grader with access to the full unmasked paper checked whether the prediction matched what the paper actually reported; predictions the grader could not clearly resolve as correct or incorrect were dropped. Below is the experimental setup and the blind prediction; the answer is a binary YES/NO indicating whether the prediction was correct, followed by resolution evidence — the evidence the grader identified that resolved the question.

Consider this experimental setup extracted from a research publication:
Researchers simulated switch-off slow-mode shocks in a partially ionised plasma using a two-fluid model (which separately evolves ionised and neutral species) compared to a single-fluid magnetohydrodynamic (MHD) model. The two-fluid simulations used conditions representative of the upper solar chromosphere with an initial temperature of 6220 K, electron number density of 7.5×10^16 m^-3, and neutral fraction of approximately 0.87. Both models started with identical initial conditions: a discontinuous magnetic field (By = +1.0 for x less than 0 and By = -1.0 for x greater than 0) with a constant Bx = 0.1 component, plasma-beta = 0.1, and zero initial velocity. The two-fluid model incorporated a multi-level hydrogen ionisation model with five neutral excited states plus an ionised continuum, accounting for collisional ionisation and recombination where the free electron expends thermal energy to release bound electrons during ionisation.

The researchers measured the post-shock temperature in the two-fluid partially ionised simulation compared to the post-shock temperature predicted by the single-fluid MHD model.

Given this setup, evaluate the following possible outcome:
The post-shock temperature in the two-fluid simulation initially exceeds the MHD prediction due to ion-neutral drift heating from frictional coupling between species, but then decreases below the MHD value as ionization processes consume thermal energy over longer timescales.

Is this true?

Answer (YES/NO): NO